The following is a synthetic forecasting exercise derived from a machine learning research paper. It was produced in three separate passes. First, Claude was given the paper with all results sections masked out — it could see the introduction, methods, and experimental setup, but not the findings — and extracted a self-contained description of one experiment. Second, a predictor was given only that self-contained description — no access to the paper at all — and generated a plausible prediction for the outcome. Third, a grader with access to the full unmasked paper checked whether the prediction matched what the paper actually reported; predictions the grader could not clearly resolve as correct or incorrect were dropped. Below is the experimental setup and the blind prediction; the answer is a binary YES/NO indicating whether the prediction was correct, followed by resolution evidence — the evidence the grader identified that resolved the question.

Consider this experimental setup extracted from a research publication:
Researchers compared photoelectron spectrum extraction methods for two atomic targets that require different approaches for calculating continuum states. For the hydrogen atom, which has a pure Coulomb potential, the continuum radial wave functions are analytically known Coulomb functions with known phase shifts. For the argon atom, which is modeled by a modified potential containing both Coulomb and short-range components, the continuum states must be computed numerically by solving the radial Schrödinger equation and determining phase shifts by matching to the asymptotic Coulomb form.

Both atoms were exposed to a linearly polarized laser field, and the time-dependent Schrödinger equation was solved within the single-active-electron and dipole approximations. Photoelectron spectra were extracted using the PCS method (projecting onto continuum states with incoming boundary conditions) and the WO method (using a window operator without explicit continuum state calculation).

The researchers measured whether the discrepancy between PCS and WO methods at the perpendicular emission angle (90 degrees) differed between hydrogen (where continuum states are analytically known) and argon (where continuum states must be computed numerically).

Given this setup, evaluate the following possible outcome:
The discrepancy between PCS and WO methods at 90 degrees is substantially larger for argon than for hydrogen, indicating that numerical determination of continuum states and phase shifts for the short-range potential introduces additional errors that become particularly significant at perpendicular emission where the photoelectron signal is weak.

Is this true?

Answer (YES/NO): NO